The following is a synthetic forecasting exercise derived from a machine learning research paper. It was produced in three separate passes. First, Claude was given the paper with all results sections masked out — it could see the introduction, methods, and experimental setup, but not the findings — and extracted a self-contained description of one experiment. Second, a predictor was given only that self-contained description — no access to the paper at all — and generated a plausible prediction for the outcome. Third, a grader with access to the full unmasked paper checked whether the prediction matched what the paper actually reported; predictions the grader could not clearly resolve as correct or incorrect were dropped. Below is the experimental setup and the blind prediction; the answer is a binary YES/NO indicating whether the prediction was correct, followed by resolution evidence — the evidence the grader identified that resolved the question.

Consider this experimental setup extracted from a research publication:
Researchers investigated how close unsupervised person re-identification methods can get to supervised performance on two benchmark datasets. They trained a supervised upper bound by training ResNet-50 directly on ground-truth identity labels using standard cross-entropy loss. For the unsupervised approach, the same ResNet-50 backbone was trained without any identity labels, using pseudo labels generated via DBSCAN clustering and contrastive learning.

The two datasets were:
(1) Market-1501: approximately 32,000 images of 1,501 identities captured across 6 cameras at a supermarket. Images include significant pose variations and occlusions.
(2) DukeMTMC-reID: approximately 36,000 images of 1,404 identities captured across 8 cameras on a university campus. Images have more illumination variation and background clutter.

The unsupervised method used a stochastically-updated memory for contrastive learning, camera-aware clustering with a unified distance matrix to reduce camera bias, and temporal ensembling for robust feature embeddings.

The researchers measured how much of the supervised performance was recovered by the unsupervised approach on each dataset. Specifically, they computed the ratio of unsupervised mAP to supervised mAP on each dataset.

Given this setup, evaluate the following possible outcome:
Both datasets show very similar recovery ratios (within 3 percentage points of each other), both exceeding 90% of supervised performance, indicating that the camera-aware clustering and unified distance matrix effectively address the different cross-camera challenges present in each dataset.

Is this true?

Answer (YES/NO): YES